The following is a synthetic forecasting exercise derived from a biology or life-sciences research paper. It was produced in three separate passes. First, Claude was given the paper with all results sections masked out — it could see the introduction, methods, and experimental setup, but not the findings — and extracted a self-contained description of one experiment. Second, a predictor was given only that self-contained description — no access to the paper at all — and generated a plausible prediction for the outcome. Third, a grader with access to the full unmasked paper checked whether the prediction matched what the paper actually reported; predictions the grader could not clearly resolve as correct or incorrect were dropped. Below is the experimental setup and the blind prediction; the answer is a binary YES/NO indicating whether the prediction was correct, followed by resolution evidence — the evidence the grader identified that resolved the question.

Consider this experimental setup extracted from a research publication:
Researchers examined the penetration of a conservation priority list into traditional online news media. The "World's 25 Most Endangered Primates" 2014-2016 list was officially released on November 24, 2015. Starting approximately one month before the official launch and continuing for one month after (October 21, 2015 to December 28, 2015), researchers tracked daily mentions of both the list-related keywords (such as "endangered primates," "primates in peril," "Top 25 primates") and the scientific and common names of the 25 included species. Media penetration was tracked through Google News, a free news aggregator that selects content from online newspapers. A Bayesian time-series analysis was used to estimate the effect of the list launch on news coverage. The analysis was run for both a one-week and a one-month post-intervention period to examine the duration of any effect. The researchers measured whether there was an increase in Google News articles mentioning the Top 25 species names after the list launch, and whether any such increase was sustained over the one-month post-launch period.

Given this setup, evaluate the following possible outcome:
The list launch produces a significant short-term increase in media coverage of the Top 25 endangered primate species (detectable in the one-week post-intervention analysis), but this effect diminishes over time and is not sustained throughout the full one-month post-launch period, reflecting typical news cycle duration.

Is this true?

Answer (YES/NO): YES